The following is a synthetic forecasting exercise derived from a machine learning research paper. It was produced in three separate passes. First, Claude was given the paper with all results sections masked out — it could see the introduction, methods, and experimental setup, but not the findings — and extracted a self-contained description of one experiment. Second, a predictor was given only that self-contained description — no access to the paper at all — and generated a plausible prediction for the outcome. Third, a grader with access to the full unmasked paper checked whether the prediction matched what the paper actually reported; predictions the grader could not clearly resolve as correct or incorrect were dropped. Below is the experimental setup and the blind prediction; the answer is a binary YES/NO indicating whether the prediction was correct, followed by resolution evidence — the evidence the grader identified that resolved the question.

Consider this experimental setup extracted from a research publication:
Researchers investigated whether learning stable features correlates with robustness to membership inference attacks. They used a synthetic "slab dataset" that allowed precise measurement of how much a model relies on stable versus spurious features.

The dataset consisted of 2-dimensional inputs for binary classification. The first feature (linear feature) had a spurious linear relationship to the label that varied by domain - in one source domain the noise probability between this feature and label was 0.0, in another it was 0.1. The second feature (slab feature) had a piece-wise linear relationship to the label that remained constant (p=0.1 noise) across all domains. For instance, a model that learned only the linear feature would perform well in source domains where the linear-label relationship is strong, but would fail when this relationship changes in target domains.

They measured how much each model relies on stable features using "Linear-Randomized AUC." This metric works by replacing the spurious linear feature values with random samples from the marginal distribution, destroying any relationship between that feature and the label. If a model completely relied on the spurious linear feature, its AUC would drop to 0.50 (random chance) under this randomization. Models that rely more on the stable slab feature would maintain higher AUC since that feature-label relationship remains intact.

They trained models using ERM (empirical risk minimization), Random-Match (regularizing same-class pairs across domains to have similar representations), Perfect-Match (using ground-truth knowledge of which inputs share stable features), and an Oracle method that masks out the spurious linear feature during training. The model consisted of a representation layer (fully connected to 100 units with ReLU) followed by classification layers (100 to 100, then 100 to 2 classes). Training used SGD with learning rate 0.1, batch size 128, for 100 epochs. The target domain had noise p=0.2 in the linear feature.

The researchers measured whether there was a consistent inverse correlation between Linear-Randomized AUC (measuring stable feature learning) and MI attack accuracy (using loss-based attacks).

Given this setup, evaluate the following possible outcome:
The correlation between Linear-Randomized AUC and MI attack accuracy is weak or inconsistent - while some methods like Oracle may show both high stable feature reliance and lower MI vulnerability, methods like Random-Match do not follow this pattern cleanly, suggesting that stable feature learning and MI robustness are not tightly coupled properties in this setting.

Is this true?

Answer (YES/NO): NO